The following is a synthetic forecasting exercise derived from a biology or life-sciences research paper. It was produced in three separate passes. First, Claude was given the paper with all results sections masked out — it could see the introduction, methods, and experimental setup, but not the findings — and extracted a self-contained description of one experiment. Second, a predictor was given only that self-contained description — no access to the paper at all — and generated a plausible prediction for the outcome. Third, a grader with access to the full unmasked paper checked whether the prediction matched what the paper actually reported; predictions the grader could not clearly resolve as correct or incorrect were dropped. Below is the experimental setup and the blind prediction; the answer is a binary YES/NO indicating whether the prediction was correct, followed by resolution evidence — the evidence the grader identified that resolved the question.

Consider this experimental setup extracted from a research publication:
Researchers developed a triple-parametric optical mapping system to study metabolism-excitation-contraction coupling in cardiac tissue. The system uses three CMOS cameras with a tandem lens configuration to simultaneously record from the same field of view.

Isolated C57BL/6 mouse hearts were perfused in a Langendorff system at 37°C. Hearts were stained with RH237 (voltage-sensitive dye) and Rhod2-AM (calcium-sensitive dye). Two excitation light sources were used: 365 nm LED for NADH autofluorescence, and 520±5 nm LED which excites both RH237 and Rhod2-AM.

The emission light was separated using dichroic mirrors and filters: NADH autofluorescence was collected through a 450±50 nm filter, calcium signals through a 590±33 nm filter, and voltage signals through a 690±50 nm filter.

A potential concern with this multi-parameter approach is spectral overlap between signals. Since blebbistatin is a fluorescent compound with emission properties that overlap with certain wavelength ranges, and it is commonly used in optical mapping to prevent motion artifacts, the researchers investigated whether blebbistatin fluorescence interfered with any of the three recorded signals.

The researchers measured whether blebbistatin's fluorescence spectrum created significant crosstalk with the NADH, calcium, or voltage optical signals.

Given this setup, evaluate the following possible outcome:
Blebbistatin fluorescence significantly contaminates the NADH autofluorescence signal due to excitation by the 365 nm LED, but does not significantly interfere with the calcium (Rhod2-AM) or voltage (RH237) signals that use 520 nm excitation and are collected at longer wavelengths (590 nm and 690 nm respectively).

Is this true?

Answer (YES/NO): NO